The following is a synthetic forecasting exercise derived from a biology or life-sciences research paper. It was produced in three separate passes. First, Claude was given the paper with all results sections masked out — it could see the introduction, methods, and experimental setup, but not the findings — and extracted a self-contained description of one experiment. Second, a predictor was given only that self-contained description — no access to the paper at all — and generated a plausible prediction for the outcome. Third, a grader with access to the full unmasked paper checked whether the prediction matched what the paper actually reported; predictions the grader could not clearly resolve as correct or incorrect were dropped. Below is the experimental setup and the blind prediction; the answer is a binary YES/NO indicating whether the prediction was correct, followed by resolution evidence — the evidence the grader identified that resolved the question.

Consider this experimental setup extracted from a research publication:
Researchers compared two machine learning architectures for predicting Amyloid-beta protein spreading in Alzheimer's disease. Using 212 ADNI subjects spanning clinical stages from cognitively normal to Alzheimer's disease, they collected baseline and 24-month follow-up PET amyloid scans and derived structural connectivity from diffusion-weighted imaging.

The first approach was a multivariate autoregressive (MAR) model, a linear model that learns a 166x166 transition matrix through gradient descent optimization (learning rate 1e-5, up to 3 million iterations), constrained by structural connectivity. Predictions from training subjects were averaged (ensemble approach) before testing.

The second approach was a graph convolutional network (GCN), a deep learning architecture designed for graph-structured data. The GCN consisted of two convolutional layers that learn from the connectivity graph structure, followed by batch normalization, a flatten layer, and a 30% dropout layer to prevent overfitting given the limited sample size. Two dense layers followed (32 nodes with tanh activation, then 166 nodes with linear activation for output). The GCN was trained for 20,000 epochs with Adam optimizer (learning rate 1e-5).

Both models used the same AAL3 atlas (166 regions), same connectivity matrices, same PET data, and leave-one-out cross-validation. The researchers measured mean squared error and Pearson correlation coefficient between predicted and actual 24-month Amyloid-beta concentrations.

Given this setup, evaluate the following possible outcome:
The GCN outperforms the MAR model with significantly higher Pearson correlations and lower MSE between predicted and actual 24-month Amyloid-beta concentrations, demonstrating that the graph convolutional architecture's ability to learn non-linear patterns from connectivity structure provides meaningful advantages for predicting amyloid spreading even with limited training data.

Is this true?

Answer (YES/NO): NO